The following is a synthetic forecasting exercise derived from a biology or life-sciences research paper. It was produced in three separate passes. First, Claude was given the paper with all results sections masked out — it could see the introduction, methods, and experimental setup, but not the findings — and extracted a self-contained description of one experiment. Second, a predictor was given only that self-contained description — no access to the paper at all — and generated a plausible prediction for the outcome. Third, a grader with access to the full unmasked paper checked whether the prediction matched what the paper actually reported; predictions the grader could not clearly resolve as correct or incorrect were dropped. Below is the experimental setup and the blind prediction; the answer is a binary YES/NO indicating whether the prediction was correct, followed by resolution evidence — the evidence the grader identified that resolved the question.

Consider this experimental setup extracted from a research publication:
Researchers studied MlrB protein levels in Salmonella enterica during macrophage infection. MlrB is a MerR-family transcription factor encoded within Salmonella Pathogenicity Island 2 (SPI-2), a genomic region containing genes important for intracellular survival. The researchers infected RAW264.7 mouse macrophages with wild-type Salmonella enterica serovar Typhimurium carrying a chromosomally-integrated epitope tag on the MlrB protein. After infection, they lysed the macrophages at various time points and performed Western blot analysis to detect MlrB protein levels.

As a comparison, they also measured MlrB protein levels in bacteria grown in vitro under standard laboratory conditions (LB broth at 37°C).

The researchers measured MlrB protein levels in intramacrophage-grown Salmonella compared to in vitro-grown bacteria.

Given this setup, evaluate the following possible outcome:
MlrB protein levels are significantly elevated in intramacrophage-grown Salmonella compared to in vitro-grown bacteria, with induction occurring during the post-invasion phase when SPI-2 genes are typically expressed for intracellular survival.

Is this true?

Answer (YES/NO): YES